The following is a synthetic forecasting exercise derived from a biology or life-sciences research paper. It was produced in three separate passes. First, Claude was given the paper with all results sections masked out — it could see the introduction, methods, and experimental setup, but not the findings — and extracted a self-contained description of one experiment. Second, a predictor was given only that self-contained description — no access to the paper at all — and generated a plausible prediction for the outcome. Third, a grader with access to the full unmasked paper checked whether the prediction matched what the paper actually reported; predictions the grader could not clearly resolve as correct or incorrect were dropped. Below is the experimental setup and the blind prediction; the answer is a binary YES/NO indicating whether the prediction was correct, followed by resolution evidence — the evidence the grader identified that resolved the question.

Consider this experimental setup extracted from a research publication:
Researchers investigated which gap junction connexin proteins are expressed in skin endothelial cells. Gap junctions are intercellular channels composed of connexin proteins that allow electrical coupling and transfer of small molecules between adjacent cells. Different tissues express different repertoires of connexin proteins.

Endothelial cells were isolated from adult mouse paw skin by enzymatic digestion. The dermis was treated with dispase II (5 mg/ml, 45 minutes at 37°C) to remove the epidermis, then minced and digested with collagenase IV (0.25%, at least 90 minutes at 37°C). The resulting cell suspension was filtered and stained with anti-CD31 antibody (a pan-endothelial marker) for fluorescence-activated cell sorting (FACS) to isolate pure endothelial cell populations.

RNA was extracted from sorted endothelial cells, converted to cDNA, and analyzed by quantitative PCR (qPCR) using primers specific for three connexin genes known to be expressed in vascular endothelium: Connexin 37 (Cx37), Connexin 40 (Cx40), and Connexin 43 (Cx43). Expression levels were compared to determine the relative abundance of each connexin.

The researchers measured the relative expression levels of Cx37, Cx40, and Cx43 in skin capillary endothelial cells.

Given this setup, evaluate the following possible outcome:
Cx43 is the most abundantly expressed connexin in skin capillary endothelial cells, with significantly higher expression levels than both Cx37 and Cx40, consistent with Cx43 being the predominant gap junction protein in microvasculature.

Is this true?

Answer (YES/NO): YES